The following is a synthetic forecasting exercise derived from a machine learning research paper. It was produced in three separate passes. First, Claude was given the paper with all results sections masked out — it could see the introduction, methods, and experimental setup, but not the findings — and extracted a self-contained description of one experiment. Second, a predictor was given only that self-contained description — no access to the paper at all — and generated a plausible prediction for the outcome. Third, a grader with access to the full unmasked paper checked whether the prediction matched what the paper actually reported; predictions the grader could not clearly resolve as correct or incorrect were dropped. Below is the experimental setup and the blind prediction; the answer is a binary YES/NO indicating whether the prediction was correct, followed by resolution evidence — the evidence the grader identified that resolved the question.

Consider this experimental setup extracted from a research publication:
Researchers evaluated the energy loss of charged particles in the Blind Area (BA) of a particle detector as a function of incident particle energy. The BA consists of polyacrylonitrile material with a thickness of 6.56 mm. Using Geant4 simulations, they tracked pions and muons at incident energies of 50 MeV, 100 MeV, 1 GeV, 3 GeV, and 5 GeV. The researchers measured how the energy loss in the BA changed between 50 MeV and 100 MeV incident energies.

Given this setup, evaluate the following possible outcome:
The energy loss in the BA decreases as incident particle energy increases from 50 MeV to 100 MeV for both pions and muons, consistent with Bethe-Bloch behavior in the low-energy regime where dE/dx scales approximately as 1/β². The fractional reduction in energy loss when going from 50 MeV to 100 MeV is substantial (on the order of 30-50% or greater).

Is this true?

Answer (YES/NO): NO